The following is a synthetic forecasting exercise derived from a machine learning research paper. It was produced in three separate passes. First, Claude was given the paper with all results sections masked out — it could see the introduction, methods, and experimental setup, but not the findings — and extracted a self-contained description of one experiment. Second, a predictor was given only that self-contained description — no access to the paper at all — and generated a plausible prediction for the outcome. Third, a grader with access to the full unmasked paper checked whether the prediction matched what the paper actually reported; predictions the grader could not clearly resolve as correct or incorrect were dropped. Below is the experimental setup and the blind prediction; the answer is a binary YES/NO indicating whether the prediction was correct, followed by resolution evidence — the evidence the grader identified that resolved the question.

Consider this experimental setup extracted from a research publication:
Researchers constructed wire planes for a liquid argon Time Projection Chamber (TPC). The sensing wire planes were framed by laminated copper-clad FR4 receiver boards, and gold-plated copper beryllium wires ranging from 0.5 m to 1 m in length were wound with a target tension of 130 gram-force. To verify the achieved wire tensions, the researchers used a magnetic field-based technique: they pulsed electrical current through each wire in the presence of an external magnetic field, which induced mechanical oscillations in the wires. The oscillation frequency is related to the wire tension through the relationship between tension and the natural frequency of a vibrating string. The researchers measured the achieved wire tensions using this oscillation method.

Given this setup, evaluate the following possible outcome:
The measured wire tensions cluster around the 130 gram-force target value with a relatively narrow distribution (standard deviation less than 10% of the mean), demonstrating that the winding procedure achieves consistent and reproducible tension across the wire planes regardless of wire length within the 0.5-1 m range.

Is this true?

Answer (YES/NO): NO